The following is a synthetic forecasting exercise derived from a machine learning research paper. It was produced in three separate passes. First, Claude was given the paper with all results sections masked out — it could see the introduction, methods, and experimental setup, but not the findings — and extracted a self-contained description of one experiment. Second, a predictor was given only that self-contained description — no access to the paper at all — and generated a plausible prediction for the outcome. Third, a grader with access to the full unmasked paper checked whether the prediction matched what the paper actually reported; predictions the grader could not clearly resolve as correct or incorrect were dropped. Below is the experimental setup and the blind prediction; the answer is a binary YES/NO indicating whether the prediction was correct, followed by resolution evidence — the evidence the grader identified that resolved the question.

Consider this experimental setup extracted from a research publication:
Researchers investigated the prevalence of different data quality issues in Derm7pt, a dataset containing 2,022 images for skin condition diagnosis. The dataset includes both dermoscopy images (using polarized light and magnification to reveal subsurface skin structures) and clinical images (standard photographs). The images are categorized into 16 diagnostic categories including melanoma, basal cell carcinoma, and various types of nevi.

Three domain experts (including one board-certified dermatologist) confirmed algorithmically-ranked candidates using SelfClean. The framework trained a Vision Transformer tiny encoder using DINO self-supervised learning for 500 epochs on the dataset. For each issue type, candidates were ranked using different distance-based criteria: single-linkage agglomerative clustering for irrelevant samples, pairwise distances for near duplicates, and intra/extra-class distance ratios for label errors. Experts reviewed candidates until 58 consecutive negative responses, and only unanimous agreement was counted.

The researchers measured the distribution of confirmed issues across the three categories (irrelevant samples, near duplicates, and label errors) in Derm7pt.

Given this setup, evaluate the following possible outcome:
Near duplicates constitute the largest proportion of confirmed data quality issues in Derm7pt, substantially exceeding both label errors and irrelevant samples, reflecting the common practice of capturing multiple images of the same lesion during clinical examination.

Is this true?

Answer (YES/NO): YES